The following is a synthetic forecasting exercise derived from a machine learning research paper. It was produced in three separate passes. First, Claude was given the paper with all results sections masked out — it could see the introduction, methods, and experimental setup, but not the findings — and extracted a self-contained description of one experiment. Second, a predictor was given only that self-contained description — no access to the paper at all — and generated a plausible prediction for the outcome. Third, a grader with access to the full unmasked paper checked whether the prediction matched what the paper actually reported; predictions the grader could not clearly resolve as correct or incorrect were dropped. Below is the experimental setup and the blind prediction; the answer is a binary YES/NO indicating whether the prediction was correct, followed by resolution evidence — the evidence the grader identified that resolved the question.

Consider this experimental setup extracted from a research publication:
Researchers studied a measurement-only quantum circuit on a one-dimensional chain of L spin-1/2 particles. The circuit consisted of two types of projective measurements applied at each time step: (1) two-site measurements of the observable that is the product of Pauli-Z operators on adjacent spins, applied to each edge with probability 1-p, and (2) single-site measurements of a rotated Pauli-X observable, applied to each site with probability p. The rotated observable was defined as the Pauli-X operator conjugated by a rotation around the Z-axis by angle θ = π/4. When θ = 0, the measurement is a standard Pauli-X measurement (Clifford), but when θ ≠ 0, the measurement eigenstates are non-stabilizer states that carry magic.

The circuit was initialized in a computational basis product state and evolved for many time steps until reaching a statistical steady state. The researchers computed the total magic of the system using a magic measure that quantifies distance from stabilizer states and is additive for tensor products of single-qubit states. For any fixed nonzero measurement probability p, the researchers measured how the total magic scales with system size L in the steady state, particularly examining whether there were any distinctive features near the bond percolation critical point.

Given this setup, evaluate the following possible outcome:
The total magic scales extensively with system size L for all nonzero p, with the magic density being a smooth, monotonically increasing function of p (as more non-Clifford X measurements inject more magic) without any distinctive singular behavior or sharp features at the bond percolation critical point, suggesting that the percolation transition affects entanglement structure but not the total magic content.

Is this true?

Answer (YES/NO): YES